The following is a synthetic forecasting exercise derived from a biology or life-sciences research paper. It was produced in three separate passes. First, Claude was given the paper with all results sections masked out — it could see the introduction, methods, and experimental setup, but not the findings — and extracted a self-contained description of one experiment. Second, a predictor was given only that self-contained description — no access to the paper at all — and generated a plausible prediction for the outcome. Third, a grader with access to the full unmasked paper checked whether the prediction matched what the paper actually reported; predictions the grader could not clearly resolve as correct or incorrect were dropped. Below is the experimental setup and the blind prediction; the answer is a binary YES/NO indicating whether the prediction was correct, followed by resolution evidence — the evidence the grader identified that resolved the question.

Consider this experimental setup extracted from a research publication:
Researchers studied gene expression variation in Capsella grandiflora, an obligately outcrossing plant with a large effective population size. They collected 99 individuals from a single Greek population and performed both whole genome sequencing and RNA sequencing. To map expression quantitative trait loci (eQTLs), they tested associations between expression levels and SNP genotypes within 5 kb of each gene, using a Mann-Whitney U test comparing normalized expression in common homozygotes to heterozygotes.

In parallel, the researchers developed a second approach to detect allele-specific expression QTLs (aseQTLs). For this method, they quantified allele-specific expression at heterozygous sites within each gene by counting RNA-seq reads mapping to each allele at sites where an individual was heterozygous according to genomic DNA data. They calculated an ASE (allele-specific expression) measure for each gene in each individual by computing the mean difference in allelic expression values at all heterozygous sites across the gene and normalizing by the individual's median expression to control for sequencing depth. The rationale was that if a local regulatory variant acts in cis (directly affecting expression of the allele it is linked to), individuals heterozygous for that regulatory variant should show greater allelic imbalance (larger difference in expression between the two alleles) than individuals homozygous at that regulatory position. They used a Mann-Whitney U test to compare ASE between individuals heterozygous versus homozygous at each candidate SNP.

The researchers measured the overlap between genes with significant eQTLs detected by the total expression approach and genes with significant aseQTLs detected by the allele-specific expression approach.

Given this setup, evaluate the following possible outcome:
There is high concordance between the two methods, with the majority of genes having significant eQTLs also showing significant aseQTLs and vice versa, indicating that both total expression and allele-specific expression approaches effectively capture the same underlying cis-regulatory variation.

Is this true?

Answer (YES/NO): NO